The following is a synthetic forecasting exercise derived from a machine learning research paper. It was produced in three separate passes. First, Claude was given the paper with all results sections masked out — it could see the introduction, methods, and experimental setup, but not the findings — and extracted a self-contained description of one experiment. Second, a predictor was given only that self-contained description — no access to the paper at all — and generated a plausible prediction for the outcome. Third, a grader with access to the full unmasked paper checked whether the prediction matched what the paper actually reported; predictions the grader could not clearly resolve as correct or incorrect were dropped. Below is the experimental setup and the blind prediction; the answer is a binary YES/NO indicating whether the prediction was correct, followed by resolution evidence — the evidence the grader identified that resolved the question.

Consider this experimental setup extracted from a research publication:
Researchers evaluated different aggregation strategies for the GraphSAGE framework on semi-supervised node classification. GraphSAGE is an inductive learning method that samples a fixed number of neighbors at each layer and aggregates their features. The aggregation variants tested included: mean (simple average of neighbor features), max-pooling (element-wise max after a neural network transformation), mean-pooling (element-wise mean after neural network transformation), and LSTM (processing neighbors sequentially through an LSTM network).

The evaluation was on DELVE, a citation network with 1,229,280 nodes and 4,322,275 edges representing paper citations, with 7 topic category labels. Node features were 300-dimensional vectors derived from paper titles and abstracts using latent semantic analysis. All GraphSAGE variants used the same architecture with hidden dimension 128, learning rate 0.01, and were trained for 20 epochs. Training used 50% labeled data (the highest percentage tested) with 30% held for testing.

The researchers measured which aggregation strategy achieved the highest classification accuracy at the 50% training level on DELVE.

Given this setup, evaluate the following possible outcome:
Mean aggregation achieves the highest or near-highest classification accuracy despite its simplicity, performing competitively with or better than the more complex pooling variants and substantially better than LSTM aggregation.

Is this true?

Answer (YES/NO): NO